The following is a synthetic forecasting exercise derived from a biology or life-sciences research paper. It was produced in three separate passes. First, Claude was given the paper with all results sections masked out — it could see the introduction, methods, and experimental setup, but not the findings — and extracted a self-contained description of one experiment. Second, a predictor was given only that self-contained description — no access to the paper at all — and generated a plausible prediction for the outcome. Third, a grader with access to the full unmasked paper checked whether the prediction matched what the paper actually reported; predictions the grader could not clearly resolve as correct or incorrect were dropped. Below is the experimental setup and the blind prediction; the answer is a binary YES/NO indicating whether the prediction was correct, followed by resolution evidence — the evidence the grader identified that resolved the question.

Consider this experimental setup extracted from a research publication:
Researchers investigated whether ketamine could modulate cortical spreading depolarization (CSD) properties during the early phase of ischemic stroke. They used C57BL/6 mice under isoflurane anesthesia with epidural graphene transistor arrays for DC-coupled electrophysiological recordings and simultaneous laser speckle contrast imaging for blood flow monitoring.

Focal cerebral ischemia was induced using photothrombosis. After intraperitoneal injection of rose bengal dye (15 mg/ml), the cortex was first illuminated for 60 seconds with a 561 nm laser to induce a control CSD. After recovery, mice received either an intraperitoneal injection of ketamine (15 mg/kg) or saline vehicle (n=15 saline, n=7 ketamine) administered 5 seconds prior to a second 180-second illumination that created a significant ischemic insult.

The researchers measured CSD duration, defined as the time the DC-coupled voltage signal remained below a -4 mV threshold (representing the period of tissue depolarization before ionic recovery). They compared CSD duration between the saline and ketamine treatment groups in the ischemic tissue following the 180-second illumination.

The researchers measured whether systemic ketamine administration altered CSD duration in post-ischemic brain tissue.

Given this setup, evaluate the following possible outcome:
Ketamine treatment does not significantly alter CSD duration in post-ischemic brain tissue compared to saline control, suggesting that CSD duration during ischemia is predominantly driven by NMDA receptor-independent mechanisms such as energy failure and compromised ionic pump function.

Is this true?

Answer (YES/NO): NO